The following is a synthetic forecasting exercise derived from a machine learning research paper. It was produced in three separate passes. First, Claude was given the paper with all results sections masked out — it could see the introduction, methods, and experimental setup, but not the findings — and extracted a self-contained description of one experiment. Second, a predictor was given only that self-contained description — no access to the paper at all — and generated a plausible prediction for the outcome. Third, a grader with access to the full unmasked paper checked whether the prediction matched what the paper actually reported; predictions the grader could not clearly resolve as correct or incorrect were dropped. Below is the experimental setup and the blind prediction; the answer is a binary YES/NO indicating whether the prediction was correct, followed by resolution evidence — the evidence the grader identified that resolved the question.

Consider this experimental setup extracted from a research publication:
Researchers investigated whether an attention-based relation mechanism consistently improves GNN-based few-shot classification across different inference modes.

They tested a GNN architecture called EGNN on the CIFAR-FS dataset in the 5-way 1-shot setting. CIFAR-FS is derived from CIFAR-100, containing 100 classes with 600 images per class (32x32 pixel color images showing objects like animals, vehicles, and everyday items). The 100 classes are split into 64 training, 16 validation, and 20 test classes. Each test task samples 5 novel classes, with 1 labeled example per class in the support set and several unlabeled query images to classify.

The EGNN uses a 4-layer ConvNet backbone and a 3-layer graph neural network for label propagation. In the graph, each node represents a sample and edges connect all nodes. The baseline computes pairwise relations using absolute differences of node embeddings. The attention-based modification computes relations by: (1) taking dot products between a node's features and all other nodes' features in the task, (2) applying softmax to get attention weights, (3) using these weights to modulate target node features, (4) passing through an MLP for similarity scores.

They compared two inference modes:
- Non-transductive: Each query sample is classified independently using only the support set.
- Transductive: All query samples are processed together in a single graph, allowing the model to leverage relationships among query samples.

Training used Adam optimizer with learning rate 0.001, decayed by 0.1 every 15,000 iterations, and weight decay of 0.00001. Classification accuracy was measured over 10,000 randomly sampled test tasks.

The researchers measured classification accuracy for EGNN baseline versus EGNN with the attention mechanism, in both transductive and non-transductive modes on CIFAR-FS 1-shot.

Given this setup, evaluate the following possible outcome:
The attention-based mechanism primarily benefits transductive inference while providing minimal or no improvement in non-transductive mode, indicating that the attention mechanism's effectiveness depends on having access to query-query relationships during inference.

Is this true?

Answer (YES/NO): YES